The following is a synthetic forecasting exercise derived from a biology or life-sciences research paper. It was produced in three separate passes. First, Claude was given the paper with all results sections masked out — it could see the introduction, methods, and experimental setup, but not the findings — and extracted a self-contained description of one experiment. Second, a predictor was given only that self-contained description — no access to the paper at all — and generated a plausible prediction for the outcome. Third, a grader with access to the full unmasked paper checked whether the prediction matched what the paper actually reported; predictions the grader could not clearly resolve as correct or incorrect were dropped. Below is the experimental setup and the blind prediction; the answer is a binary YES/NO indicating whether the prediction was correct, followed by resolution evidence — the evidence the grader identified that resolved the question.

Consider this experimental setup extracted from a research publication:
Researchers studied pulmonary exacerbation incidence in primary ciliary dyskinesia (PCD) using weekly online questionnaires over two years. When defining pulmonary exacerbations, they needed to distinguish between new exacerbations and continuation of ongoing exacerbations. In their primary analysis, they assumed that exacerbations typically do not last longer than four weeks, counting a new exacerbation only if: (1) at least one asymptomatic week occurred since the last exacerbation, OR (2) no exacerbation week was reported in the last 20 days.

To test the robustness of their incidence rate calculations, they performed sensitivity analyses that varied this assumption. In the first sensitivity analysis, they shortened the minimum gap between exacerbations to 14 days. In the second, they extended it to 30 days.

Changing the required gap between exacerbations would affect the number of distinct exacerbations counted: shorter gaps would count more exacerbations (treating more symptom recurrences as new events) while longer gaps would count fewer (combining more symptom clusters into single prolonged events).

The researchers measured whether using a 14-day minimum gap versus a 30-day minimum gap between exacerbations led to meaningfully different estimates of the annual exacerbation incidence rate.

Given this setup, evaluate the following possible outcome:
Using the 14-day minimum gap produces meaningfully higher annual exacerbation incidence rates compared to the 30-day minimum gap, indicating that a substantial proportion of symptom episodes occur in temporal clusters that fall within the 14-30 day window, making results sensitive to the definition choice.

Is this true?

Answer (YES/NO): NO